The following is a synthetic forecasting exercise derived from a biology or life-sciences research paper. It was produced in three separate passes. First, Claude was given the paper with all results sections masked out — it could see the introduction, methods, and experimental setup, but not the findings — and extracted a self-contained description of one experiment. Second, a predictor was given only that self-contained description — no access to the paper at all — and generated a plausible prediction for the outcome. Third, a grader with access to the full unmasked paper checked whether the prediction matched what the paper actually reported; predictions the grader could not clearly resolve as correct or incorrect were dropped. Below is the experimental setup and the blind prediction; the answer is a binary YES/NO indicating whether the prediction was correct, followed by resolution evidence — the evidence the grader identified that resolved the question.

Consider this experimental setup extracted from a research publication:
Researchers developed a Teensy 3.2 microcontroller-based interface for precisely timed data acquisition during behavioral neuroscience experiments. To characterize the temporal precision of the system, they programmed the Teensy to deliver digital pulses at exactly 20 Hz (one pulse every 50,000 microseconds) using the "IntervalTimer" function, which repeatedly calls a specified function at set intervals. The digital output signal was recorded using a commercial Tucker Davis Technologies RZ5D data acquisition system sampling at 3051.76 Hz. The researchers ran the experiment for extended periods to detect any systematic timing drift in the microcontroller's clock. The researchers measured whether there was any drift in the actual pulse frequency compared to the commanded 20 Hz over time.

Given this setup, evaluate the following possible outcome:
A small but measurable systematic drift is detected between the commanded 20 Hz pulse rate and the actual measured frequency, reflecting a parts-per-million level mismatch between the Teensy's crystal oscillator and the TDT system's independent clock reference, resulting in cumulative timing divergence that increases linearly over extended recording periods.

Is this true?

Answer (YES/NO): YES